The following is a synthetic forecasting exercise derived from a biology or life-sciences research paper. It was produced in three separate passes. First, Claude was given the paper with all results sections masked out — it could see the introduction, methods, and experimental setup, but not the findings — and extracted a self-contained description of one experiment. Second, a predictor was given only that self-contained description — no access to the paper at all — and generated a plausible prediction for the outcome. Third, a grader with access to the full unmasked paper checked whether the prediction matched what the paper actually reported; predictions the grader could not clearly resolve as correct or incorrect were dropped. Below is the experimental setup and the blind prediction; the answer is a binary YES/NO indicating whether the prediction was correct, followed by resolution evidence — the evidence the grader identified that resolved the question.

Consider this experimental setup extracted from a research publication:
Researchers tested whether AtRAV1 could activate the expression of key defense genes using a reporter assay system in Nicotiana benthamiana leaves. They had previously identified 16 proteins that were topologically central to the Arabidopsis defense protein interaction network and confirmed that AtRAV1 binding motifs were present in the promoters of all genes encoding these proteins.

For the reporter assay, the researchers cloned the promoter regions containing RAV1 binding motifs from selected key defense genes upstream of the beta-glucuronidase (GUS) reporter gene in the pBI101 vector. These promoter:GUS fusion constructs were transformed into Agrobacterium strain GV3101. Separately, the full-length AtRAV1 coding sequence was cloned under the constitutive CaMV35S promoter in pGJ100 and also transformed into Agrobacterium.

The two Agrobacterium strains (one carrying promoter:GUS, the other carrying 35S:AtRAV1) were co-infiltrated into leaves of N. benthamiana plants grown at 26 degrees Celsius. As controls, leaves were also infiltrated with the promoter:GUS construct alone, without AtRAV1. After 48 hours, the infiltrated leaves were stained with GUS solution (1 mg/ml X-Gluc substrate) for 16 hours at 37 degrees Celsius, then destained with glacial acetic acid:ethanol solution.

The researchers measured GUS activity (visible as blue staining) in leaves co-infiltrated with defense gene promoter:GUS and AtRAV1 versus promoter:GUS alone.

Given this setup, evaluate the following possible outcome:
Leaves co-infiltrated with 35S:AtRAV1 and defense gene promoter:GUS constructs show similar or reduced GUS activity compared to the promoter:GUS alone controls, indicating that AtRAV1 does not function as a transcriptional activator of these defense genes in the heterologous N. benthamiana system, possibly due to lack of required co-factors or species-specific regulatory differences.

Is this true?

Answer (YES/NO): NO